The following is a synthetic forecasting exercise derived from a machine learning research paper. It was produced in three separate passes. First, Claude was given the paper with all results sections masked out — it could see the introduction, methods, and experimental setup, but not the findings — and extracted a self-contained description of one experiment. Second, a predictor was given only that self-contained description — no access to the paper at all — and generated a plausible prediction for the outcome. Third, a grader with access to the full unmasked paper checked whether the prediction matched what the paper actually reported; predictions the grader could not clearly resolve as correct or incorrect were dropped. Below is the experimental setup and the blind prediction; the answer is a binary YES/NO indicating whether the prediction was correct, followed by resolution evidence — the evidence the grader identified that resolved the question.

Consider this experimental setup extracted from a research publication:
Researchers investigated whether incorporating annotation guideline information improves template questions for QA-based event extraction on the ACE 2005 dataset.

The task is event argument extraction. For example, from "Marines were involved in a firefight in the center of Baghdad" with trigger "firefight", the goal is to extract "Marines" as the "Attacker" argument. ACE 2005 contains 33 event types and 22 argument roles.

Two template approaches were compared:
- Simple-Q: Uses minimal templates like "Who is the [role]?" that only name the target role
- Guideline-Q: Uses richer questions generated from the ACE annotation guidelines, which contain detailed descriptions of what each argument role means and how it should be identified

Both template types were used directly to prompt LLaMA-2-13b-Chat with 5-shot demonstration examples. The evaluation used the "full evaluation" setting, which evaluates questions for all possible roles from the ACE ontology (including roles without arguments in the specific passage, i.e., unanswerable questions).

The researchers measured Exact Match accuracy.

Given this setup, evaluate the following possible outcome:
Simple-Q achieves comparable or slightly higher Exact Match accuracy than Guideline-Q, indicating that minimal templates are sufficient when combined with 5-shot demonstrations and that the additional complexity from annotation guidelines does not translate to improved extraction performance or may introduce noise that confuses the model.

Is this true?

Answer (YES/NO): NO